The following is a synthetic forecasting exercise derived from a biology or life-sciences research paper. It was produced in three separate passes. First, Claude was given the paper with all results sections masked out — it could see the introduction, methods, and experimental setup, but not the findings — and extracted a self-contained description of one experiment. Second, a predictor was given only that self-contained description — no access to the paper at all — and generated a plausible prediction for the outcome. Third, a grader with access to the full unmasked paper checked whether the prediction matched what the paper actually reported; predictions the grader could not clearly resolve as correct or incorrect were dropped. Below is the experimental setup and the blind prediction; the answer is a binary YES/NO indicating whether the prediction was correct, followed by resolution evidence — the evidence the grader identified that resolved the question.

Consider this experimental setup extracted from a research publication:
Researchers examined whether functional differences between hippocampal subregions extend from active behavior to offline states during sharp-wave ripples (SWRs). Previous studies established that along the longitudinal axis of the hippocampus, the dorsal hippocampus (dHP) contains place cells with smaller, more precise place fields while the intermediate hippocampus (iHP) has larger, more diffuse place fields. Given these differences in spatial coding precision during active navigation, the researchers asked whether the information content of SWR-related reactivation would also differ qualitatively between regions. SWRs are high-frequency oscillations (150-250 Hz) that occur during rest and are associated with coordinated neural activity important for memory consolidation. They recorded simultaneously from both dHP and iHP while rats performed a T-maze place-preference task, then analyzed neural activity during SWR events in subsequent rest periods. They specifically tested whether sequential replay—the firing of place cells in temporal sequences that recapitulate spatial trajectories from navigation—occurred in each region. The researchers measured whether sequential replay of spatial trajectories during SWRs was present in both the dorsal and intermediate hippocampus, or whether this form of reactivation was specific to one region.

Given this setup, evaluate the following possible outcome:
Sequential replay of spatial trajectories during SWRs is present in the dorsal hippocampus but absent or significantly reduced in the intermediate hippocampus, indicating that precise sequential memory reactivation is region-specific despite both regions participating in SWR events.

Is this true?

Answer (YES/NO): YES